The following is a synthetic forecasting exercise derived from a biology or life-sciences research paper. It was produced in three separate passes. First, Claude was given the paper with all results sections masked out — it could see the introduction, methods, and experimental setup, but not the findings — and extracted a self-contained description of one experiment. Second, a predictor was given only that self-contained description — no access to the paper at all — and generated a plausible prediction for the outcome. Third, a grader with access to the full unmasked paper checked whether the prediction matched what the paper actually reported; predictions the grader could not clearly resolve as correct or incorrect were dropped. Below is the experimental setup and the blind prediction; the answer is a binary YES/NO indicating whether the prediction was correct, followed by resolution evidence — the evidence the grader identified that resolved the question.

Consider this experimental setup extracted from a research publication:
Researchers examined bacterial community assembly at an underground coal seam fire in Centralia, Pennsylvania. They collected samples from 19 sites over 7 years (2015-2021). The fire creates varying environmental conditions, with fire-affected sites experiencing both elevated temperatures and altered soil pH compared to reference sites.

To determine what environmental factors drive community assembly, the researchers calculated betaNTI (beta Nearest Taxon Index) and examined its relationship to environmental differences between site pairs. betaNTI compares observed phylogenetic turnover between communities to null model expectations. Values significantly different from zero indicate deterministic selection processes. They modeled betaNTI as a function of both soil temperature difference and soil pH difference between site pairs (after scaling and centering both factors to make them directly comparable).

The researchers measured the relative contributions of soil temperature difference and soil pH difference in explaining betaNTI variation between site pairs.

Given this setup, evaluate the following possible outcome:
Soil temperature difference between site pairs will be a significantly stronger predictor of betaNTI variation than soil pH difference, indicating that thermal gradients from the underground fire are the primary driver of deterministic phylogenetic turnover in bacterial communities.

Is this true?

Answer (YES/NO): NO